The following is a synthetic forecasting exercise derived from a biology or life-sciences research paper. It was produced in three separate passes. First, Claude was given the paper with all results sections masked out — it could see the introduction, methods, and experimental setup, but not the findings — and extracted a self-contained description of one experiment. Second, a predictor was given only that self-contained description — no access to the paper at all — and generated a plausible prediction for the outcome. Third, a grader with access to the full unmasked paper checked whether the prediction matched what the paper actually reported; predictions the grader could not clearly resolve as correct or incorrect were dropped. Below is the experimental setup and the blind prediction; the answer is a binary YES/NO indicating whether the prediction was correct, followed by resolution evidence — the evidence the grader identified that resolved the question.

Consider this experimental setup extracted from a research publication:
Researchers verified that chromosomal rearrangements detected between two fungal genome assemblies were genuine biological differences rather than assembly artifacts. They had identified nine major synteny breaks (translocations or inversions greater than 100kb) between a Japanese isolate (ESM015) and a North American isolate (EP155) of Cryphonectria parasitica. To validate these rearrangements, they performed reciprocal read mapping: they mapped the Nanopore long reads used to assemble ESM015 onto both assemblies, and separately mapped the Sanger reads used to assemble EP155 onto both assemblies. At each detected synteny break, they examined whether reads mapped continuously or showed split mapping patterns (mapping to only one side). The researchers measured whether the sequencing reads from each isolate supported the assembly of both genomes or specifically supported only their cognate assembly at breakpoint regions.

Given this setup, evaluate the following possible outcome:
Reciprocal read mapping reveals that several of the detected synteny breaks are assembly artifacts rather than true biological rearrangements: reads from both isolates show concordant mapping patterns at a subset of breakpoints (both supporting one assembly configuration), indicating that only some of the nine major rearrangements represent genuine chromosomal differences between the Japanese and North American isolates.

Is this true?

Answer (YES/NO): NO